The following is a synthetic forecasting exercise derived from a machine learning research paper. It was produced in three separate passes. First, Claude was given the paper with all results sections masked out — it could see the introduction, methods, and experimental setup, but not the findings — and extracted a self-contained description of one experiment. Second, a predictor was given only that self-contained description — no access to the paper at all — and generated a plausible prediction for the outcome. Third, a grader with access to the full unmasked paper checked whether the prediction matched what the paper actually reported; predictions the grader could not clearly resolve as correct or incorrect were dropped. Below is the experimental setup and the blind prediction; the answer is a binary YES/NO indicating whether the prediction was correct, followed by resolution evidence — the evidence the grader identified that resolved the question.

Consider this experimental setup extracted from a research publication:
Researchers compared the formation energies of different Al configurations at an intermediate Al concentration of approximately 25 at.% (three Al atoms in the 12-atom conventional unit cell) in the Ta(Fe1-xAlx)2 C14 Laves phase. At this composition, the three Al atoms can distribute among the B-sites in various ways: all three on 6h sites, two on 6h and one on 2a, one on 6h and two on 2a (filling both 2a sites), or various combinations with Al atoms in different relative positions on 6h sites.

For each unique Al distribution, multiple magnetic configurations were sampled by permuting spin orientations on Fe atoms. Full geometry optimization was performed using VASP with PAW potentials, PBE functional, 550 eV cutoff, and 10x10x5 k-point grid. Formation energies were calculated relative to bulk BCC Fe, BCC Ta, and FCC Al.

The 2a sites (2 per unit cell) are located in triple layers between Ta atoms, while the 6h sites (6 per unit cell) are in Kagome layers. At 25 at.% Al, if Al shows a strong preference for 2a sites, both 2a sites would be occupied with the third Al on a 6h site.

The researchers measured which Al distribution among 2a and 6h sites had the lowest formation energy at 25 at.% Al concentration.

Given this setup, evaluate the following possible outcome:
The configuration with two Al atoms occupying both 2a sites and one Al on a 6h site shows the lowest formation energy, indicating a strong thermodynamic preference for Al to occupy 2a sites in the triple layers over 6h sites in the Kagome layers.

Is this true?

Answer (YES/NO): YES